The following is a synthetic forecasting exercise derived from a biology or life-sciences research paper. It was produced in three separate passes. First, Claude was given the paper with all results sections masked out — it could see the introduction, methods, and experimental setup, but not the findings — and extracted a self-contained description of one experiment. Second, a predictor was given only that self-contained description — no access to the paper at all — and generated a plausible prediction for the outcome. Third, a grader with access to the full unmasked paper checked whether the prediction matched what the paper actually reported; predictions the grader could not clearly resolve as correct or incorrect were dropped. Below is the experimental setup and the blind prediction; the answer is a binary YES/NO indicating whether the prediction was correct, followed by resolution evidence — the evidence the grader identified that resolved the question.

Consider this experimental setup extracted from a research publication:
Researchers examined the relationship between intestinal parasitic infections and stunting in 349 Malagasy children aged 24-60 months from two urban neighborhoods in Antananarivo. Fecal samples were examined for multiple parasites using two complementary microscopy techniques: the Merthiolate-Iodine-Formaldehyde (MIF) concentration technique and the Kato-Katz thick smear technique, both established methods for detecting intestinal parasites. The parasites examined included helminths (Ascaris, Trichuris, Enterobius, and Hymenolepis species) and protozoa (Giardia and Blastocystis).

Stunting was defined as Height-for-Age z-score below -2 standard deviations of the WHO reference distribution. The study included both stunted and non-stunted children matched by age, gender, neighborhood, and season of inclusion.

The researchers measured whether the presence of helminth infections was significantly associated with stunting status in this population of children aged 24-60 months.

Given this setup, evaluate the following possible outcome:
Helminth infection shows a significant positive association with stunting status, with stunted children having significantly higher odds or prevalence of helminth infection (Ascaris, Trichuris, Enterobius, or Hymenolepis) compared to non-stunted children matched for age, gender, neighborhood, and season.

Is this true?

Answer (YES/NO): NO